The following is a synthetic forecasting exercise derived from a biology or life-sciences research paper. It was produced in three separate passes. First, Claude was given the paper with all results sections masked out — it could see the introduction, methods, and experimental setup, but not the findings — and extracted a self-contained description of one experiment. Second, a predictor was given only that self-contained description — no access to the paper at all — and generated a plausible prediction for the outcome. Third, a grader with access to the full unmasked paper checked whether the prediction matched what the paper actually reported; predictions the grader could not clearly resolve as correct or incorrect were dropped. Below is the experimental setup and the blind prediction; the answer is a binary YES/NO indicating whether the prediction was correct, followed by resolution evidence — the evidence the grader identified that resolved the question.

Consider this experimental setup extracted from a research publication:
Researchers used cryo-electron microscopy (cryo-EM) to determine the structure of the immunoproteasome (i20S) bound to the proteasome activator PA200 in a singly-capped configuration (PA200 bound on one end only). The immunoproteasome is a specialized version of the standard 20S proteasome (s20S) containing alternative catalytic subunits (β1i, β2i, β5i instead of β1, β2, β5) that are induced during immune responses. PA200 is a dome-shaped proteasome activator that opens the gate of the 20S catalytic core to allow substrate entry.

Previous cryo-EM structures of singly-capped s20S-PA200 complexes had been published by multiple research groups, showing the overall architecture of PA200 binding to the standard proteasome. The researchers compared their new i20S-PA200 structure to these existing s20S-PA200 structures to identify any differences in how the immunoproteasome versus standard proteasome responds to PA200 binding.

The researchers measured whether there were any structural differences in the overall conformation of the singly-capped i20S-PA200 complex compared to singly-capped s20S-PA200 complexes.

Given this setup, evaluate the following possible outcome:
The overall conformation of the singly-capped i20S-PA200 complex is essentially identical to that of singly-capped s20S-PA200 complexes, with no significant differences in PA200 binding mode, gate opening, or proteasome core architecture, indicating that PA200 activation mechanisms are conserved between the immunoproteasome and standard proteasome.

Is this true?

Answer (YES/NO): NO